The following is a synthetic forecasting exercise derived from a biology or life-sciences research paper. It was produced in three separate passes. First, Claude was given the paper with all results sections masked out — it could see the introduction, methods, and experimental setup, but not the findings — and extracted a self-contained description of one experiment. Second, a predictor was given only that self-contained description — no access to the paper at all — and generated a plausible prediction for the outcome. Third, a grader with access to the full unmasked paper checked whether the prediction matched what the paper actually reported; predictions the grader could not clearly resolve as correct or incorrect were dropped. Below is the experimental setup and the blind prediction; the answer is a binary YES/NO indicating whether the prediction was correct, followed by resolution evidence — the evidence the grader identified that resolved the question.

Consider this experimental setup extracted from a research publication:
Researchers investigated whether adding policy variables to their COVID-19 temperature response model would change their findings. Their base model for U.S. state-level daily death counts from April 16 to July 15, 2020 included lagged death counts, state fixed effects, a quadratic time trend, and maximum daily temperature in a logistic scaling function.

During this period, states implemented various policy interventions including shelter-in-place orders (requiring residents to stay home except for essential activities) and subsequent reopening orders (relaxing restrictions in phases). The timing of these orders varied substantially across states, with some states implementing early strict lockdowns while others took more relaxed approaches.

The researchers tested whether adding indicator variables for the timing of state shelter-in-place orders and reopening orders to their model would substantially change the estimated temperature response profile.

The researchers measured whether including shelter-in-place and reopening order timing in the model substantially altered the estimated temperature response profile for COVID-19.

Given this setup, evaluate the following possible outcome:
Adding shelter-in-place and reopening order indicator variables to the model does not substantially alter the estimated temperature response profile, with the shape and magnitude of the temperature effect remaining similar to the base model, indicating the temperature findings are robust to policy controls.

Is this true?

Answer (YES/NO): YES